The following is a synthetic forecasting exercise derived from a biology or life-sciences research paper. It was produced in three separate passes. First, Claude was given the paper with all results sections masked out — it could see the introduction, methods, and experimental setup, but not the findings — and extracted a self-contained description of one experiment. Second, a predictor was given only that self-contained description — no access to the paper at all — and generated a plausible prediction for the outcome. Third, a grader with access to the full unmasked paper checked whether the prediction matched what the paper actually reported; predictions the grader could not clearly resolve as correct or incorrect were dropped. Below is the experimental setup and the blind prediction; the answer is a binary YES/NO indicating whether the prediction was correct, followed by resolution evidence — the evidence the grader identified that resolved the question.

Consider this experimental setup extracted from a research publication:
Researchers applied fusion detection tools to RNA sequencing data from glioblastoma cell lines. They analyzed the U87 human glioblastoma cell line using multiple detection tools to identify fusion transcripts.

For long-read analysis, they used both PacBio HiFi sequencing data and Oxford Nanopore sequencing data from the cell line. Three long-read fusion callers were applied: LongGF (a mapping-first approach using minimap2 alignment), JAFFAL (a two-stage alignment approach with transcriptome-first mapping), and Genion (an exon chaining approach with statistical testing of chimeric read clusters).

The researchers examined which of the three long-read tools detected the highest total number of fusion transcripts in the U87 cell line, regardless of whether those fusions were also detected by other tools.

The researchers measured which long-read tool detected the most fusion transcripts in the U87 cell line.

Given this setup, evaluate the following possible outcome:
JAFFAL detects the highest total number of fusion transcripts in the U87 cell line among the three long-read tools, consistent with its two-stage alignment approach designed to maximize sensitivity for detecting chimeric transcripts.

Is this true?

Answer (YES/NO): NO